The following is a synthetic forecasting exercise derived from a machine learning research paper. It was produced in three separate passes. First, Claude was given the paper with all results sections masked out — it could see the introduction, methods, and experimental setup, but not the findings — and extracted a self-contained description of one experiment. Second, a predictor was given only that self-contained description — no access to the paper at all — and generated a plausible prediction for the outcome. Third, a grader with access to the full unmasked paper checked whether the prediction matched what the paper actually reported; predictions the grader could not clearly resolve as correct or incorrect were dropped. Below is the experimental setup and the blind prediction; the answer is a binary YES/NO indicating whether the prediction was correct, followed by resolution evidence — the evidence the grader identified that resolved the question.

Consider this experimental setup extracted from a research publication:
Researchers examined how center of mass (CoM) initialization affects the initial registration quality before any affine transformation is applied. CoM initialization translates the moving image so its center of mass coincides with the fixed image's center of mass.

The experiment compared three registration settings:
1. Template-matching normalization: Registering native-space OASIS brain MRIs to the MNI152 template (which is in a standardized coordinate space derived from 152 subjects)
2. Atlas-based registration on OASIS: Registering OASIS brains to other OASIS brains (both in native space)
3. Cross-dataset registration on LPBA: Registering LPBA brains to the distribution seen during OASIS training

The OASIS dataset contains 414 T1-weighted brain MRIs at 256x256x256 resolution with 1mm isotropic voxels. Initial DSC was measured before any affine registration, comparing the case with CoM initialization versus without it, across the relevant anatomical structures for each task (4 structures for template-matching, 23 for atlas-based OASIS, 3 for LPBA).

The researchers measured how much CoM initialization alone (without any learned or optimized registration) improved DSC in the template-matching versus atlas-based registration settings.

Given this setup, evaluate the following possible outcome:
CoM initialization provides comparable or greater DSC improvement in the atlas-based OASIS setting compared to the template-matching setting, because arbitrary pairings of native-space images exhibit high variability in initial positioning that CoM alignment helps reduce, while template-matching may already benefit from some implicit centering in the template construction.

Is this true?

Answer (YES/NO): NO